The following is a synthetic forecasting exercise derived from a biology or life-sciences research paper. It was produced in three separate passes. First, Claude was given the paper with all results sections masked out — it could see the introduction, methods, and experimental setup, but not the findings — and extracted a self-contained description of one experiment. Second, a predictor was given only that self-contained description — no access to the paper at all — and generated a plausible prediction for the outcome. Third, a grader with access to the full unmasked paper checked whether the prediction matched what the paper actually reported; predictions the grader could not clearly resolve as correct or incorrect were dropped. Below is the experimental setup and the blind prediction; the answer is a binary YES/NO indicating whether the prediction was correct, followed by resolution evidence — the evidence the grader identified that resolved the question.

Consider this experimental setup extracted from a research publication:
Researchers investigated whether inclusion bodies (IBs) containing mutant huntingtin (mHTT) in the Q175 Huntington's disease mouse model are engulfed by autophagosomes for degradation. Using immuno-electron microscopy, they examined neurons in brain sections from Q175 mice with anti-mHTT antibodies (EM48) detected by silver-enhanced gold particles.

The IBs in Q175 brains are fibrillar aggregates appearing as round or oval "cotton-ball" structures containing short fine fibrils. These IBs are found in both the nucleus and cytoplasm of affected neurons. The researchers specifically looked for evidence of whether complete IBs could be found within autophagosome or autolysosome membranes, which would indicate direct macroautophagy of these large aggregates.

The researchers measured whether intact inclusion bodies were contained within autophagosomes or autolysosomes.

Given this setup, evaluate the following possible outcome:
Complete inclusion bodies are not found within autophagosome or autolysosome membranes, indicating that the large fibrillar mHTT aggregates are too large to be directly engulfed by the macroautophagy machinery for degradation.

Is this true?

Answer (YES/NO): YES